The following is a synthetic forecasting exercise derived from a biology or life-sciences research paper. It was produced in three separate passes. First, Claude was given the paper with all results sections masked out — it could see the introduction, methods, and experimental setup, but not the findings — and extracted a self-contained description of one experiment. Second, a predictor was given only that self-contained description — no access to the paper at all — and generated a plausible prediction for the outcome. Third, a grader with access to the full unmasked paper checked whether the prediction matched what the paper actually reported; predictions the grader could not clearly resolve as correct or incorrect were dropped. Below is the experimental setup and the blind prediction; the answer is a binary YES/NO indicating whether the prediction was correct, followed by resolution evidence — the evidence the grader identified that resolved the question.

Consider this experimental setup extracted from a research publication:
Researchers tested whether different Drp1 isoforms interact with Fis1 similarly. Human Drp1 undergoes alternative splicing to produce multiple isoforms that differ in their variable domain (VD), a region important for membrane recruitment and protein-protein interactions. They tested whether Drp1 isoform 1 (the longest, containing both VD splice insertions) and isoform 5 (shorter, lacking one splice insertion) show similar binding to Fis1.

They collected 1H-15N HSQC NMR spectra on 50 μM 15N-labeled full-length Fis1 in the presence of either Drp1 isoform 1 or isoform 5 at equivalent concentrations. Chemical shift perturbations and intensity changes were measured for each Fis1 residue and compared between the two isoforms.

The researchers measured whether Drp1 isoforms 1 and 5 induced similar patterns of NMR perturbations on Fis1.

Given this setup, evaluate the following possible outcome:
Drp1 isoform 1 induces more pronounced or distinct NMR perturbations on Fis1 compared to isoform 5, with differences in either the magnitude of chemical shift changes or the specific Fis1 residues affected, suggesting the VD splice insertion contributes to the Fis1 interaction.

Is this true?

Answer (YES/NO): NO